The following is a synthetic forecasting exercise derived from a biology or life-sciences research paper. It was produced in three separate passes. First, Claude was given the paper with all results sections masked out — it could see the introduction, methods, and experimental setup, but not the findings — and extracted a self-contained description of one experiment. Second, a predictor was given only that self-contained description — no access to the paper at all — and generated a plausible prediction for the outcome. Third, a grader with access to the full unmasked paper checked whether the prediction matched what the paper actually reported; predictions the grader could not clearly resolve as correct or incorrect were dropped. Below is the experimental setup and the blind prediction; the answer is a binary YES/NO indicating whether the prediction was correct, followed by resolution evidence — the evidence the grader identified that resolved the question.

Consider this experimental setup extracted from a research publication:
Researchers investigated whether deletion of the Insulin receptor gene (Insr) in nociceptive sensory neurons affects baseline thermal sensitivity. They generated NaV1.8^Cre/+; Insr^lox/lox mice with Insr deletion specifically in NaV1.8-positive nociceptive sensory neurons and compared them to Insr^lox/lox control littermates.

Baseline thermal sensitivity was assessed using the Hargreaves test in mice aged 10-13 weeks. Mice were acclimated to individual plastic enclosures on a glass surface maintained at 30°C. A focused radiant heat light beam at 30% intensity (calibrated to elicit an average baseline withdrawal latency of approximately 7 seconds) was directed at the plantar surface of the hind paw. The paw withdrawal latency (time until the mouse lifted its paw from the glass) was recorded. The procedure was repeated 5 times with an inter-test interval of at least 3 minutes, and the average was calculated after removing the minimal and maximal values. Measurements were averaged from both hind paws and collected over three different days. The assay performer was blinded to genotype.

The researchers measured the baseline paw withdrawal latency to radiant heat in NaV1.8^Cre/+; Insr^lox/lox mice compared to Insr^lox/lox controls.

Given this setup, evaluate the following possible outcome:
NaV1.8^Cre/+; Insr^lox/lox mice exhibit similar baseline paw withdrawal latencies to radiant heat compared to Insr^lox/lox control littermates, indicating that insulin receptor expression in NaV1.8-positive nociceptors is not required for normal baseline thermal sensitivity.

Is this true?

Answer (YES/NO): YES